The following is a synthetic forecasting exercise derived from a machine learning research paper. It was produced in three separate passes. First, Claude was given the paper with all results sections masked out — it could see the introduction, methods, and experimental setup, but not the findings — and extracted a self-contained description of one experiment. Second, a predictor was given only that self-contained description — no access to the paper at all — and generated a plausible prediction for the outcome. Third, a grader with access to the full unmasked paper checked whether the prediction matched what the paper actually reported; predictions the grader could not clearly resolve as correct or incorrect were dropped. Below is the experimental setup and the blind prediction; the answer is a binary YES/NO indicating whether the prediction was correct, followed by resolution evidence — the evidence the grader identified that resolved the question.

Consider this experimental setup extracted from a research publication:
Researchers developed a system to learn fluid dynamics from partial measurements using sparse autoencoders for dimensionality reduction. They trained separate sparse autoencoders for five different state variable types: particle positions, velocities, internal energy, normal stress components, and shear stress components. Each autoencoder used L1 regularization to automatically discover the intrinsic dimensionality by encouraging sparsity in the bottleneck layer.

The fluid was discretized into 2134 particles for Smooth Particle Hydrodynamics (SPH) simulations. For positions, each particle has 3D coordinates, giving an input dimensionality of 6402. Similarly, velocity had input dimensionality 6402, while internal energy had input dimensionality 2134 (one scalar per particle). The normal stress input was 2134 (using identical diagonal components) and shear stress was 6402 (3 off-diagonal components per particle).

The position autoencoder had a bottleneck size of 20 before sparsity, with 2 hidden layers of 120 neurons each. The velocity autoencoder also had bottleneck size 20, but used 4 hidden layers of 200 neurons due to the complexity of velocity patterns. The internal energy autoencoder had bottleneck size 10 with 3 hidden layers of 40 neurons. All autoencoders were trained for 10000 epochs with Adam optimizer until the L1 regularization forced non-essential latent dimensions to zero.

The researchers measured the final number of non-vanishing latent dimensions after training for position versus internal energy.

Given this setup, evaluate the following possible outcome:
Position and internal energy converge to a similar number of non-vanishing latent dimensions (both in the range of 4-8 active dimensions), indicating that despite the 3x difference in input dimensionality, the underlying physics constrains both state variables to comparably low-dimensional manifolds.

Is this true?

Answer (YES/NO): NO